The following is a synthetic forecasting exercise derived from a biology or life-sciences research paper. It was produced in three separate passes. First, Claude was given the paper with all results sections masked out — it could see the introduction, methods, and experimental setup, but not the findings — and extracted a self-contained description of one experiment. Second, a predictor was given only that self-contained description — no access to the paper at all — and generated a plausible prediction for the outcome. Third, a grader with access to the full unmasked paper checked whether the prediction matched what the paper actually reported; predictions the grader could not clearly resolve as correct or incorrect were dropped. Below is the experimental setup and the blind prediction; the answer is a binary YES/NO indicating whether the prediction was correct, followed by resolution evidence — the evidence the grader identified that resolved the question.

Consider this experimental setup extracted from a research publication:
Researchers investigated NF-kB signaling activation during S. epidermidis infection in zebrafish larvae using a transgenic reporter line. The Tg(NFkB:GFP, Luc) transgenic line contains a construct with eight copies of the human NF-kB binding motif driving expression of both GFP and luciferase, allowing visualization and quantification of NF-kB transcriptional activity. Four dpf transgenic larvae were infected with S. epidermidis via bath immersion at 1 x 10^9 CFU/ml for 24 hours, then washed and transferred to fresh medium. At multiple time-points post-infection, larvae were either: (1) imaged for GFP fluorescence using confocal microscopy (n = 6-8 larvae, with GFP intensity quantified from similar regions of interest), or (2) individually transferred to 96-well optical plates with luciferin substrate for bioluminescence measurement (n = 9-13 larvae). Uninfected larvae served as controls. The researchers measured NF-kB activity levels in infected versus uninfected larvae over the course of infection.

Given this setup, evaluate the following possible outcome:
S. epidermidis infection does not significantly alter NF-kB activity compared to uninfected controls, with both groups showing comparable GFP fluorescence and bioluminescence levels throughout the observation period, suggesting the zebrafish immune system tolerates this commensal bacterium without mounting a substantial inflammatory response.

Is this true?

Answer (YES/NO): NO